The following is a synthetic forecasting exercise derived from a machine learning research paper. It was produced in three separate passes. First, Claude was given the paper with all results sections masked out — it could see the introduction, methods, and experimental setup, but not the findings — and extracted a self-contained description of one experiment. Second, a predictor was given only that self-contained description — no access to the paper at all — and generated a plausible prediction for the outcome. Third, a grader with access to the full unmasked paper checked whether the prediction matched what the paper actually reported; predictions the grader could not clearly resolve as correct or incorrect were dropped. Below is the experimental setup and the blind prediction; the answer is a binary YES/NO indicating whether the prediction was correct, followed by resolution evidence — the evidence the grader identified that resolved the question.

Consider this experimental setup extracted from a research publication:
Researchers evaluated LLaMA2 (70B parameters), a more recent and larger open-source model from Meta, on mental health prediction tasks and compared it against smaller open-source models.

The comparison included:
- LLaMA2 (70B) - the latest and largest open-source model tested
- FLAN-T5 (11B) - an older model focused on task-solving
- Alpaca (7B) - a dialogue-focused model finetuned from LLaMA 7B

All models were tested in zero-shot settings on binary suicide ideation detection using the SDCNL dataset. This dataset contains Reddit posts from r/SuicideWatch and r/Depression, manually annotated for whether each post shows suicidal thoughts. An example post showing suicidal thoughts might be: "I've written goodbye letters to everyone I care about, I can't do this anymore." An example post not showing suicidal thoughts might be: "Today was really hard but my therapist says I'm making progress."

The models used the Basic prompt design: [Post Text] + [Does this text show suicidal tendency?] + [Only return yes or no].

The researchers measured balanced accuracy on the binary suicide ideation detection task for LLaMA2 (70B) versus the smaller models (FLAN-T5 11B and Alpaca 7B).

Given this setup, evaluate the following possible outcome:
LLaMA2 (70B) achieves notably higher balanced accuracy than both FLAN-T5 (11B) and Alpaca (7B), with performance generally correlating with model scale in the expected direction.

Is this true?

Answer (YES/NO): NO